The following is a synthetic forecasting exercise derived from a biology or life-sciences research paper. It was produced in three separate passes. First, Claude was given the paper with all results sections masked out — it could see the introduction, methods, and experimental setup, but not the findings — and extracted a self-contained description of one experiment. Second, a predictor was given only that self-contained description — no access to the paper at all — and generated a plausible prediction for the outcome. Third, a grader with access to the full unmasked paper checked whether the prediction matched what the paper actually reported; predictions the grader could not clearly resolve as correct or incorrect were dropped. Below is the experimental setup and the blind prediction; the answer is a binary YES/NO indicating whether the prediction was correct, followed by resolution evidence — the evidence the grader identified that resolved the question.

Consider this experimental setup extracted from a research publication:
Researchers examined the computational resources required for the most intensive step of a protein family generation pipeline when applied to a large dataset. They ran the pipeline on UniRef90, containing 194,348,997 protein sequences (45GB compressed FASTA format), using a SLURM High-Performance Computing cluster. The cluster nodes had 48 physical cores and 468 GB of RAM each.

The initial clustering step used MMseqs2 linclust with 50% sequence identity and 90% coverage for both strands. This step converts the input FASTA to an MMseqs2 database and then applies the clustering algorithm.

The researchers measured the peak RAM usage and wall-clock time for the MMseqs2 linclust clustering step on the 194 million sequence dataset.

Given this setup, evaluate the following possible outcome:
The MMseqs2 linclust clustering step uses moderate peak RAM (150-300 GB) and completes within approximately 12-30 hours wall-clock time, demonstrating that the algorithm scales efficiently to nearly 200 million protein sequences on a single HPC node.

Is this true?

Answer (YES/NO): NO